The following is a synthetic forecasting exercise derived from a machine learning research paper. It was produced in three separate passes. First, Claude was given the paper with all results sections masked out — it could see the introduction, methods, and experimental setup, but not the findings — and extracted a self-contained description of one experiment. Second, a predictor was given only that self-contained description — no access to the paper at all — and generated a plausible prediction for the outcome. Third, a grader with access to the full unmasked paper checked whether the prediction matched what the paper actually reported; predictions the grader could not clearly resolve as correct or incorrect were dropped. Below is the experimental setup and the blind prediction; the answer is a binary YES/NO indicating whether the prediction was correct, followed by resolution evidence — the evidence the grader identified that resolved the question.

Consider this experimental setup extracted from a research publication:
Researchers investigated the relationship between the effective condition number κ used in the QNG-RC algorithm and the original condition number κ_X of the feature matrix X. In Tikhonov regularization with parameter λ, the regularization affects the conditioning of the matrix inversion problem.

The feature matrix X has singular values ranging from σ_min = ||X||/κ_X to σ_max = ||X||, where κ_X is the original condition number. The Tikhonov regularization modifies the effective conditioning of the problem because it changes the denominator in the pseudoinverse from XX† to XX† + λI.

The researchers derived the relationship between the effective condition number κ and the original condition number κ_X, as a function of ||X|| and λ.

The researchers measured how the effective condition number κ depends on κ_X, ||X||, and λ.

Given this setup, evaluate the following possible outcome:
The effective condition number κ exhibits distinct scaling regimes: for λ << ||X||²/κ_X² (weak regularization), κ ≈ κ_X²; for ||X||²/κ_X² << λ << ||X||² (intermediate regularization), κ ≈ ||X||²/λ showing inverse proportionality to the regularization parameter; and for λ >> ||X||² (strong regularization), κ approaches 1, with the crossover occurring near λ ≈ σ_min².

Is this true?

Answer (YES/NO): NO